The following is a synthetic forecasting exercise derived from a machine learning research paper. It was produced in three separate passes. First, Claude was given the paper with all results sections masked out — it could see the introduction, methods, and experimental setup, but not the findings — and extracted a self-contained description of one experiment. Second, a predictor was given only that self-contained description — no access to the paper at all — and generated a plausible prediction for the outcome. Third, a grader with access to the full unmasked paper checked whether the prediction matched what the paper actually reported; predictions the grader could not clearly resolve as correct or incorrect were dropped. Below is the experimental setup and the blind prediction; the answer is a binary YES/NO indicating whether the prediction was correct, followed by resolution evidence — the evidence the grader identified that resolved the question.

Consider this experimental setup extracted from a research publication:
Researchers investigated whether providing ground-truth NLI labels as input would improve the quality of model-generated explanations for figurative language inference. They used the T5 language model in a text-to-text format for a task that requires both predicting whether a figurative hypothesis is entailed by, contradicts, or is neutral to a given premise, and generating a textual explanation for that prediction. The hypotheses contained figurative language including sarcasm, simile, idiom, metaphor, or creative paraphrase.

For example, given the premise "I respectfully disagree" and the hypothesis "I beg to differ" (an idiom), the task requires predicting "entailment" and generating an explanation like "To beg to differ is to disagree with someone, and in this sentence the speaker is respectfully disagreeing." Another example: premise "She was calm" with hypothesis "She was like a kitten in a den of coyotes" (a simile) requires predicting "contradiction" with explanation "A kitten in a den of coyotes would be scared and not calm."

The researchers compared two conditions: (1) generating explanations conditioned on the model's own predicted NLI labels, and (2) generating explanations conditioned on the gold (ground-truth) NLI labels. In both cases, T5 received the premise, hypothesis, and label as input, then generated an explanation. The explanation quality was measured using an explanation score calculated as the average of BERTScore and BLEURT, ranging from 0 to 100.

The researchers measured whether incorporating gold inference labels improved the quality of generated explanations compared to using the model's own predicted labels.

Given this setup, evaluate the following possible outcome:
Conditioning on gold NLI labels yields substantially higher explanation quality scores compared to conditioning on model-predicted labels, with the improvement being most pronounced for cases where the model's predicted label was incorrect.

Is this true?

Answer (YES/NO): NO